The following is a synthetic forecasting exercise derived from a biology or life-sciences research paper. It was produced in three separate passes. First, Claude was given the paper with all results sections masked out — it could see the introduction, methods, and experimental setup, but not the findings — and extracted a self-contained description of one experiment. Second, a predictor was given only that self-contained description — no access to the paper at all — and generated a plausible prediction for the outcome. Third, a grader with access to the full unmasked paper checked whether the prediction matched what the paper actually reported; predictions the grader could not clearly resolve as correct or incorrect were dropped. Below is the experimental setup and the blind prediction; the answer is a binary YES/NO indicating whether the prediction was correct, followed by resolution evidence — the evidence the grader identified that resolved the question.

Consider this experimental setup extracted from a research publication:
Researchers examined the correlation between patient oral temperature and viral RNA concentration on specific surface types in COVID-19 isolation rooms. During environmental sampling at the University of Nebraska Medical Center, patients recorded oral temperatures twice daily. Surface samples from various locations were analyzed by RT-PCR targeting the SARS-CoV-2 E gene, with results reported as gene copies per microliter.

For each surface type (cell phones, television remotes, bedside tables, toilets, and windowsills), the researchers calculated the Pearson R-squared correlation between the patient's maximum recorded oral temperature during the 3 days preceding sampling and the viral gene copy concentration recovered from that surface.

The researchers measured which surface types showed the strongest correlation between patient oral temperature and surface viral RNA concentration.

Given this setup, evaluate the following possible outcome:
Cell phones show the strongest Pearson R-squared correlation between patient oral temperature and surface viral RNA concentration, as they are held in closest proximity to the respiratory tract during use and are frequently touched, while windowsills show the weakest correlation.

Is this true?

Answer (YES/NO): NO